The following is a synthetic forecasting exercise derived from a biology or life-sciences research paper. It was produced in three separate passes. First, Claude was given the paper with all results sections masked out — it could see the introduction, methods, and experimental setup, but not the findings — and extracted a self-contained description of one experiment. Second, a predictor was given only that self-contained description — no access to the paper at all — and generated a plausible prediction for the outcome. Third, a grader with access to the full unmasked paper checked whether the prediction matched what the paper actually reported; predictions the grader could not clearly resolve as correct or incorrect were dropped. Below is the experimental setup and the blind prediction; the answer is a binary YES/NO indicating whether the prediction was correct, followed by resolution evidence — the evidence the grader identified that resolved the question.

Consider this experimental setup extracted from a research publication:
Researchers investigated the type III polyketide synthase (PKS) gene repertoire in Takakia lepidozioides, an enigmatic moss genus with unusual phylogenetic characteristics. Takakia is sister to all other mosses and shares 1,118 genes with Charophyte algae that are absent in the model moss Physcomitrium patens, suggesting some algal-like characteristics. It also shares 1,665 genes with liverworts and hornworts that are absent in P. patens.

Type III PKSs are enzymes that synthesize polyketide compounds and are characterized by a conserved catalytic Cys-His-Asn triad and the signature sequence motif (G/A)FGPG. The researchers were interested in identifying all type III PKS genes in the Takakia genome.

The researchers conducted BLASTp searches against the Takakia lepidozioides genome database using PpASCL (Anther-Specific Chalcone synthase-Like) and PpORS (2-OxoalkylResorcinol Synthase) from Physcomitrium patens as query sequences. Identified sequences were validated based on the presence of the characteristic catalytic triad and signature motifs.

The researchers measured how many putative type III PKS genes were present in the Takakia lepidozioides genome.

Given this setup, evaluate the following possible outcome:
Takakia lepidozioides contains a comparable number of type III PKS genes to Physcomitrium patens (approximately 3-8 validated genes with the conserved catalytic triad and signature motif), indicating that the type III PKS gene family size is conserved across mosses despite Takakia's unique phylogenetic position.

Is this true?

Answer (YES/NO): NO